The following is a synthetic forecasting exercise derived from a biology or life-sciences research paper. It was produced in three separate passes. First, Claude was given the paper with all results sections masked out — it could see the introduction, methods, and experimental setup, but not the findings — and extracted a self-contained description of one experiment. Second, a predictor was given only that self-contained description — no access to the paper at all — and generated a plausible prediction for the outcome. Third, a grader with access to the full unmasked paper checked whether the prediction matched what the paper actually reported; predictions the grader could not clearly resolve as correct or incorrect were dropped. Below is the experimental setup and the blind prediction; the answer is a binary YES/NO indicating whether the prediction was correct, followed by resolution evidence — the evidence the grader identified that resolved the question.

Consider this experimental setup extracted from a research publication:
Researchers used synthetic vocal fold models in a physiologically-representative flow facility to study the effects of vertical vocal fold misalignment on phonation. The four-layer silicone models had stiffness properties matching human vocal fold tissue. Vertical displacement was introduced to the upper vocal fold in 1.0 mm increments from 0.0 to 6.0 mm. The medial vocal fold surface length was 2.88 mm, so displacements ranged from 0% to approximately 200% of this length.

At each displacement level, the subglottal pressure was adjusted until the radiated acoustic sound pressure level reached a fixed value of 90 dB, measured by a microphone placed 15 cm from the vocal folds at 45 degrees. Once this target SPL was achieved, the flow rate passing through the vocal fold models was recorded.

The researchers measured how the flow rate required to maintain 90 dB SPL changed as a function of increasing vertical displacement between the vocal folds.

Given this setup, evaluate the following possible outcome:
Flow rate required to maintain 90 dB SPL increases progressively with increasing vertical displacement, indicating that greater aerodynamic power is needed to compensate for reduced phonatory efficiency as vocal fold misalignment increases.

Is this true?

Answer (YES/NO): YES